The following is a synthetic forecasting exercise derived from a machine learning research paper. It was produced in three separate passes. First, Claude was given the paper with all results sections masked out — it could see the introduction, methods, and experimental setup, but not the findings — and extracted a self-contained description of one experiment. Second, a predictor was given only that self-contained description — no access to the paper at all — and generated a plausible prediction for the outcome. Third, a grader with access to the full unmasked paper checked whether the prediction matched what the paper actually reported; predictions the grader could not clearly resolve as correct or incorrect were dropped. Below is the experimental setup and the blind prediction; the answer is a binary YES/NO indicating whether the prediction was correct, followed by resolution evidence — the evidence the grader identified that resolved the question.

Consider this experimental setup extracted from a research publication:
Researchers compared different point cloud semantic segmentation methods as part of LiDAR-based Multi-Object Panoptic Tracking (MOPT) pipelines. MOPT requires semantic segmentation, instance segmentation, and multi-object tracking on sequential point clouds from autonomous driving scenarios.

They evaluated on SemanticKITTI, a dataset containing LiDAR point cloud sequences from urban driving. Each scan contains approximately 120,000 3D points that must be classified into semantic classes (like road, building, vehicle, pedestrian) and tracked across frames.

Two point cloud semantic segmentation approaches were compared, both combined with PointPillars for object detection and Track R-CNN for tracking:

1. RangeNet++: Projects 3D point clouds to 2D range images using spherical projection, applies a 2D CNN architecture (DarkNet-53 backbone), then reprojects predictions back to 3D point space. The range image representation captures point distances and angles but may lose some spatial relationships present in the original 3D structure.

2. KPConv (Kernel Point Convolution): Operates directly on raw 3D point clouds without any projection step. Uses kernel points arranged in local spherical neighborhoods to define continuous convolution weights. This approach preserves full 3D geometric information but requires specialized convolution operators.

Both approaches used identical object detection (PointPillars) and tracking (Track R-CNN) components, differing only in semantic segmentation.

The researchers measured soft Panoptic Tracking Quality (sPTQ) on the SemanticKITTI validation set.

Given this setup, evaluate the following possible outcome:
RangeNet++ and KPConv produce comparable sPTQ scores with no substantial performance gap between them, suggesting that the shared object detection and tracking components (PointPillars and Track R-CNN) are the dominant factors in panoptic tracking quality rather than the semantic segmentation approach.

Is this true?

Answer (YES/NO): NO